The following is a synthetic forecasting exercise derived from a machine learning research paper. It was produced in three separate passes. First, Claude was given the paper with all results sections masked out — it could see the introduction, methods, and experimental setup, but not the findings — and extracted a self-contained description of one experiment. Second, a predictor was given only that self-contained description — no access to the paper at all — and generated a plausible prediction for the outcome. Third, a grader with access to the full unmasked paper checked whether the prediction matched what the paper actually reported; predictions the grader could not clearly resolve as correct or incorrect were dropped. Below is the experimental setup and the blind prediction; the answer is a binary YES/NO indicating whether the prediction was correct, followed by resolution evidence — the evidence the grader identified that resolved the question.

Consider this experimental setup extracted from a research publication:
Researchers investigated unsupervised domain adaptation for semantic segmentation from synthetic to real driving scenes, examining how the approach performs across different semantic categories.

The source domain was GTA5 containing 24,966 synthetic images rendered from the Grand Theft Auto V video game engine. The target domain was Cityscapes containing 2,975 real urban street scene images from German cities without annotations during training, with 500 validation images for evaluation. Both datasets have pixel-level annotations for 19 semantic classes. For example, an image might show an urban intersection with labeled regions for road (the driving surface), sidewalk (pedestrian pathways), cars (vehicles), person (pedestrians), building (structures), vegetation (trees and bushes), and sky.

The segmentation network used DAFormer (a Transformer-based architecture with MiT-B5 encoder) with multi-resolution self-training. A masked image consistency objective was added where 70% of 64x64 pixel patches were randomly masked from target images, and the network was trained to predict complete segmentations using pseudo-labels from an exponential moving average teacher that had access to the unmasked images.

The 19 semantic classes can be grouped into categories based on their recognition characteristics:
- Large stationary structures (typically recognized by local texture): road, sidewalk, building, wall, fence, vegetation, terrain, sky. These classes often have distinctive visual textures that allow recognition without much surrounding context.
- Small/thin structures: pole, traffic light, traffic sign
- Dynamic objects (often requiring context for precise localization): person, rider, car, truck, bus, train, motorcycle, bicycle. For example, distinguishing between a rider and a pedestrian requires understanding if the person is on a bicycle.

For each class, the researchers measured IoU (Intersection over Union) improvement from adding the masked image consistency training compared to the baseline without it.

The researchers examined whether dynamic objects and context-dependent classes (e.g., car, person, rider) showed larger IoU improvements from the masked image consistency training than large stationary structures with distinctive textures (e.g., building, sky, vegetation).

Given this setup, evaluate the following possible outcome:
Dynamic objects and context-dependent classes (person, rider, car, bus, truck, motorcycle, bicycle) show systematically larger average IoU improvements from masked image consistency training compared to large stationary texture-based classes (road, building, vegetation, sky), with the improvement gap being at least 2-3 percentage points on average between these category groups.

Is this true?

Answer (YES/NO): NO